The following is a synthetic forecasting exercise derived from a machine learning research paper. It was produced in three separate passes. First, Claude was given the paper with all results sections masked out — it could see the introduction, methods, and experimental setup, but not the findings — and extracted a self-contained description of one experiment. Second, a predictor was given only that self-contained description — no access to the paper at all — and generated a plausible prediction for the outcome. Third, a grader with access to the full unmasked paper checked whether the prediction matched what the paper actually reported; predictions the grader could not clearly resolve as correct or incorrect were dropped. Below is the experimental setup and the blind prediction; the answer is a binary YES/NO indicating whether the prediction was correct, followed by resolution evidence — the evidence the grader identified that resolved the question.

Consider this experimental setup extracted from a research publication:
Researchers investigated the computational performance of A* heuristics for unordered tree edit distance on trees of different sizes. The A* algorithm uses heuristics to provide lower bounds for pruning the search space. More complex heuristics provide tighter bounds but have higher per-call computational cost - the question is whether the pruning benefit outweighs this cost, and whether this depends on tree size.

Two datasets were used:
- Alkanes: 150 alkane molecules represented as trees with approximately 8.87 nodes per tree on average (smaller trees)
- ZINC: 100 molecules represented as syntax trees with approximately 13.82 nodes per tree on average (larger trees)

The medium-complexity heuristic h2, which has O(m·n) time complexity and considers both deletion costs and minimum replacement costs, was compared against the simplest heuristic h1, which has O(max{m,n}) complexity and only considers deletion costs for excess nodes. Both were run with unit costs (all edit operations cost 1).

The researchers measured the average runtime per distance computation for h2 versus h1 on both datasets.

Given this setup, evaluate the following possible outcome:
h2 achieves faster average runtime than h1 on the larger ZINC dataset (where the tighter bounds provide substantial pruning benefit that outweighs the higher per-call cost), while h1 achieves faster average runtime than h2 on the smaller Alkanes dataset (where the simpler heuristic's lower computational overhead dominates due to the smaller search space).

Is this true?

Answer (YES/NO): YES